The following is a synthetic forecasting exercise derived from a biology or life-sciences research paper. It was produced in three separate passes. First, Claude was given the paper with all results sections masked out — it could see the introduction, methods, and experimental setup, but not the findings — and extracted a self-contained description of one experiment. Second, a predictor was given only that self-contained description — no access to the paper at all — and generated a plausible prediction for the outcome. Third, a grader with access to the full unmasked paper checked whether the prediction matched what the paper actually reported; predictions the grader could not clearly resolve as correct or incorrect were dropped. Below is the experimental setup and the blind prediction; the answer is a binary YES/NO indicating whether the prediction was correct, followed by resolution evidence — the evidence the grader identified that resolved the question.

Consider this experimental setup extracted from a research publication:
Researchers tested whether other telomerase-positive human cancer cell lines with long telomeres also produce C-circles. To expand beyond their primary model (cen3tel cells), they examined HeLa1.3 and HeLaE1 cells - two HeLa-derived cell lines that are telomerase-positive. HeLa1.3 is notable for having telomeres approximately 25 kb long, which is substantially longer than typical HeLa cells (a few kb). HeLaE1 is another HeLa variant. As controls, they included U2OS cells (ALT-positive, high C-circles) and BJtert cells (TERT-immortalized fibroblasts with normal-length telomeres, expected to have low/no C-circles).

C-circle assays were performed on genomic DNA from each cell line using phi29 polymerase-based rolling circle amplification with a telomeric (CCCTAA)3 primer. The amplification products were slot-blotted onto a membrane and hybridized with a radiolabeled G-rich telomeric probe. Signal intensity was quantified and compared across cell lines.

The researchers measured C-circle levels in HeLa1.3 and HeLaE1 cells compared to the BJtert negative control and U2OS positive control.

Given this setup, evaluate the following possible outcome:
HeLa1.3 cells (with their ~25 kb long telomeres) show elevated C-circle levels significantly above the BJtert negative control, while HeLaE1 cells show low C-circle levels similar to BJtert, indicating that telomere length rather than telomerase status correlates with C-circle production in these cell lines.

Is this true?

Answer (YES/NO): NO